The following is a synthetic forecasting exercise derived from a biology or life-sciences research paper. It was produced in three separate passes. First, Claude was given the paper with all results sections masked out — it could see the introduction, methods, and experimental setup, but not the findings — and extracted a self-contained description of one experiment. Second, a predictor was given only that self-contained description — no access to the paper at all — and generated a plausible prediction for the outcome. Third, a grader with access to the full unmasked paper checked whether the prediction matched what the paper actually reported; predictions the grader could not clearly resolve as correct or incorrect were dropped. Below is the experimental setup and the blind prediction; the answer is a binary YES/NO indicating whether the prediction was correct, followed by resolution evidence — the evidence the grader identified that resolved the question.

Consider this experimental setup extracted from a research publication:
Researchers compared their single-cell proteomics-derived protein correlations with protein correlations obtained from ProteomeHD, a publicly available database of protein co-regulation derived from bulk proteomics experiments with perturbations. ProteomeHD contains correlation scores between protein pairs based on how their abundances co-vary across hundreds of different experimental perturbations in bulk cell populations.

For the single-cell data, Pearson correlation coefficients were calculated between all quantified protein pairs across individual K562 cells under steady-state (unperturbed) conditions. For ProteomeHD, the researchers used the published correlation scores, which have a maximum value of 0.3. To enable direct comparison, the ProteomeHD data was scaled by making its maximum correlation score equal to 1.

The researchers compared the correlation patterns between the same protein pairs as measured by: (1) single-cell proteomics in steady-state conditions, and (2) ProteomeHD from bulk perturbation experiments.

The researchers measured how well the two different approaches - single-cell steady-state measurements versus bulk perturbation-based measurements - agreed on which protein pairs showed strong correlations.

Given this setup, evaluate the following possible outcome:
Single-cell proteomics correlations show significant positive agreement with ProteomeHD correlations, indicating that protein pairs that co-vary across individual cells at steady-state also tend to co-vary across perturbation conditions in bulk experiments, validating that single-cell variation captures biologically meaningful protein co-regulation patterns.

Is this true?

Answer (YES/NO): NO